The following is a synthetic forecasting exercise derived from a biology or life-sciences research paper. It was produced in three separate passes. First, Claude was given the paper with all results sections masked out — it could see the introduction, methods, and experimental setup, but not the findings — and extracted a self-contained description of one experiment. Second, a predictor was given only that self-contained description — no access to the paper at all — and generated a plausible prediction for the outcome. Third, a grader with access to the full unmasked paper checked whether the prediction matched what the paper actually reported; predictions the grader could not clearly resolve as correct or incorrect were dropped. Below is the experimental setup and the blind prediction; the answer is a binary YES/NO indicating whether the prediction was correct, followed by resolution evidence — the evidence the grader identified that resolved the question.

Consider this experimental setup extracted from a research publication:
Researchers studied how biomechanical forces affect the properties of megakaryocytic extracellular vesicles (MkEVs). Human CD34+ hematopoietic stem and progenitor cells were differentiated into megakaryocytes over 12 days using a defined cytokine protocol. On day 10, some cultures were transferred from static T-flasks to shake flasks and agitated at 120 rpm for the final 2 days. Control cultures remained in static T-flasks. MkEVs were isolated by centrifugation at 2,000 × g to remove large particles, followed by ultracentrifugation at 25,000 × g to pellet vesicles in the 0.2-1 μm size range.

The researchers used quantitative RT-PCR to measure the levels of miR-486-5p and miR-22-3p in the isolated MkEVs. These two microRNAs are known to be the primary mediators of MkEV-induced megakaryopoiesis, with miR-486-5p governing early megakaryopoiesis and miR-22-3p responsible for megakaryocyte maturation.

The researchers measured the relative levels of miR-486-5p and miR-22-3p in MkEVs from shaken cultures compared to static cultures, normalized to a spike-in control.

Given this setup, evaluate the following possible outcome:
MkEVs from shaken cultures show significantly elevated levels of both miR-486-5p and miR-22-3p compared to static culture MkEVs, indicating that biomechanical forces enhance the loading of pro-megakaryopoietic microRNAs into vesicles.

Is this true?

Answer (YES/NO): NO